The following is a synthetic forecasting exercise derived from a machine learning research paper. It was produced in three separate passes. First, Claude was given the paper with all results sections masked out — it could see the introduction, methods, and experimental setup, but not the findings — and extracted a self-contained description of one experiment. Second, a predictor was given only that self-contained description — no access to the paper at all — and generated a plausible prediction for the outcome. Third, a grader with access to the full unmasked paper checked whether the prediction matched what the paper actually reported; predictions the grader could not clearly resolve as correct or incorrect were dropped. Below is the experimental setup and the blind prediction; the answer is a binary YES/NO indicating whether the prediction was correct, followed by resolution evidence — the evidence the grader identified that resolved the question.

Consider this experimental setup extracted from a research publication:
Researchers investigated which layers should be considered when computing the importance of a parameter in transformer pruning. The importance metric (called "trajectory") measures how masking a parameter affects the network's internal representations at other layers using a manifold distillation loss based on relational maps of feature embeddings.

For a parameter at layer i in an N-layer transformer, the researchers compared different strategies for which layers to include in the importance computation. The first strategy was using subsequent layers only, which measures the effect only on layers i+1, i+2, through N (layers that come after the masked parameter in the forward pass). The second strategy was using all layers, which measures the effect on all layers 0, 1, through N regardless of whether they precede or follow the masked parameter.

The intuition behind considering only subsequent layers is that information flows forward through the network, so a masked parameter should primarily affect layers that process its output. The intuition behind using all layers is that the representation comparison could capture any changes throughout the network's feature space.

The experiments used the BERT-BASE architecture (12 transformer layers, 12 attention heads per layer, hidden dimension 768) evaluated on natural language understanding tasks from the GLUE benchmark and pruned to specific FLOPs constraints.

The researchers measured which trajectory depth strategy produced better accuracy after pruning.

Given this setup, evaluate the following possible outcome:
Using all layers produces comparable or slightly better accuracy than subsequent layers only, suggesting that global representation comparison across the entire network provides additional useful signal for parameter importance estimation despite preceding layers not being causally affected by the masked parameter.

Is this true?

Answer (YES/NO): NO